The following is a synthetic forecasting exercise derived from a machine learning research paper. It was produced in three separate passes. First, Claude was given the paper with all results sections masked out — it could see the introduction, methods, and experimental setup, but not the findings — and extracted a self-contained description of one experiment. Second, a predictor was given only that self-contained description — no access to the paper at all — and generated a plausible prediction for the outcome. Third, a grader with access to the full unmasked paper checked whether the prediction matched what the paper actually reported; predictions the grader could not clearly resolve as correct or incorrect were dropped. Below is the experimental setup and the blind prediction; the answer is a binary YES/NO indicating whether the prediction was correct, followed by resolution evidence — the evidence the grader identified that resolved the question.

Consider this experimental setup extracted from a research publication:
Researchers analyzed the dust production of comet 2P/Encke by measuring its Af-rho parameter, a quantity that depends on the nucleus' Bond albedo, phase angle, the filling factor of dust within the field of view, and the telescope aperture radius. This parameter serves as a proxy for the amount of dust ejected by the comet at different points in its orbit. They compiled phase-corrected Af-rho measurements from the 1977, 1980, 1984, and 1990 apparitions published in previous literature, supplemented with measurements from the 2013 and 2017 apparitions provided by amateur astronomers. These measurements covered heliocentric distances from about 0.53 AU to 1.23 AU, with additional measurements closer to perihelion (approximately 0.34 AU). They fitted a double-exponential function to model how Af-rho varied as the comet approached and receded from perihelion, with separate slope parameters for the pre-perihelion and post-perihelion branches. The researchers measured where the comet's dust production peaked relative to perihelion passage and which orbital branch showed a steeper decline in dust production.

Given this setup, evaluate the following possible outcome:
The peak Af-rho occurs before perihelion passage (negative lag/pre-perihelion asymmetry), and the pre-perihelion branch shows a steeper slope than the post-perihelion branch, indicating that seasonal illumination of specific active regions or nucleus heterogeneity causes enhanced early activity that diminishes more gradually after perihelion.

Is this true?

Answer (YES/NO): YES